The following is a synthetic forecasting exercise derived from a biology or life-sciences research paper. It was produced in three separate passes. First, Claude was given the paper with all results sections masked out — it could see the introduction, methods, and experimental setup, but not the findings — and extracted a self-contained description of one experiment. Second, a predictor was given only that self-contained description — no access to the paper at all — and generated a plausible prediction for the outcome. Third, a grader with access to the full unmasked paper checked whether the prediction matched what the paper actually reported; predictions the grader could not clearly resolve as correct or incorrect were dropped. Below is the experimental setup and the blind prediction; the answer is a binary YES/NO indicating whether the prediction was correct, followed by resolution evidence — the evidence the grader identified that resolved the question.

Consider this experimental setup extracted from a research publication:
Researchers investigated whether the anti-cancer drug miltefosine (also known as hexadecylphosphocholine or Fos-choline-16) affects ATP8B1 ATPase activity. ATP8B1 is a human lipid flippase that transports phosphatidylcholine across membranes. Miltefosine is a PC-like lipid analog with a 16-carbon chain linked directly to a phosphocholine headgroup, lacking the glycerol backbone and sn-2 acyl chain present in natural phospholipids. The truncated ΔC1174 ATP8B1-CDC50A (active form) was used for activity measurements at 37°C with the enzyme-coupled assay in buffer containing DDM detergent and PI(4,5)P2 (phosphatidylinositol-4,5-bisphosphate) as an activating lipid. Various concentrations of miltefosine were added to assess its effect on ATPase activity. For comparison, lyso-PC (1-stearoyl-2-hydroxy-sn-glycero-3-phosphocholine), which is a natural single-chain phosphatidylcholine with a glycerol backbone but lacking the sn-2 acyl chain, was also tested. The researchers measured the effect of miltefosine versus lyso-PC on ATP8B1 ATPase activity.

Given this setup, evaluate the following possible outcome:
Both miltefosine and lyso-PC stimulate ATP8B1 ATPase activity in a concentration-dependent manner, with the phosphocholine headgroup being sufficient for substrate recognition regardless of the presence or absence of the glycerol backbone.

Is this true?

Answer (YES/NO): NO